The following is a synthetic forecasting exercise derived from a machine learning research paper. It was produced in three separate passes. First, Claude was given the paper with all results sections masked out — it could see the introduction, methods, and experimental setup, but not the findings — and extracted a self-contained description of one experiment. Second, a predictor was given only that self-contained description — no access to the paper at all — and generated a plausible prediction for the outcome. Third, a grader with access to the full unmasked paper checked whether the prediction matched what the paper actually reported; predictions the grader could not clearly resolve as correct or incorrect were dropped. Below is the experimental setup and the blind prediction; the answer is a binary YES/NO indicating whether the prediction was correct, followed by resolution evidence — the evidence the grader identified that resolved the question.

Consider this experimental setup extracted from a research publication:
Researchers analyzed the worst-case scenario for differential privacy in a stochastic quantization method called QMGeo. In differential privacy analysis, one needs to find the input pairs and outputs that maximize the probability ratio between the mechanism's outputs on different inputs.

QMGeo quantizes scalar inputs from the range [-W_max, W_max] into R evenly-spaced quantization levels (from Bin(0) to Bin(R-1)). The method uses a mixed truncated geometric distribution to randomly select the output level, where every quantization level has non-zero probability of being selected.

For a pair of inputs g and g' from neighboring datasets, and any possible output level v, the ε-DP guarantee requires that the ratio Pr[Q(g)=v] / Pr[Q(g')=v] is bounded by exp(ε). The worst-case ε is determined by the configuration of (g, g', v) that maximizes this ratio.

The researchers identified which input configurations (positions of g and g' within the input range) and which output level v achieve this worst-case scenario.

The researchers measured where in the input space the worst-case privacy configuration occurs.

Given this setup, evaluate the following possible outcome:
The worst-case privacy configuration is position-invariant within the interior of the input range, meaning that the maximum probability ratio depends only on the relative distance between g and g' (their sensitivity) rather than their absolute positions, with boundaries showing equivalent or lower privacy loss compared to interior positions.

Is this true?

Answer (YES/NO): NO